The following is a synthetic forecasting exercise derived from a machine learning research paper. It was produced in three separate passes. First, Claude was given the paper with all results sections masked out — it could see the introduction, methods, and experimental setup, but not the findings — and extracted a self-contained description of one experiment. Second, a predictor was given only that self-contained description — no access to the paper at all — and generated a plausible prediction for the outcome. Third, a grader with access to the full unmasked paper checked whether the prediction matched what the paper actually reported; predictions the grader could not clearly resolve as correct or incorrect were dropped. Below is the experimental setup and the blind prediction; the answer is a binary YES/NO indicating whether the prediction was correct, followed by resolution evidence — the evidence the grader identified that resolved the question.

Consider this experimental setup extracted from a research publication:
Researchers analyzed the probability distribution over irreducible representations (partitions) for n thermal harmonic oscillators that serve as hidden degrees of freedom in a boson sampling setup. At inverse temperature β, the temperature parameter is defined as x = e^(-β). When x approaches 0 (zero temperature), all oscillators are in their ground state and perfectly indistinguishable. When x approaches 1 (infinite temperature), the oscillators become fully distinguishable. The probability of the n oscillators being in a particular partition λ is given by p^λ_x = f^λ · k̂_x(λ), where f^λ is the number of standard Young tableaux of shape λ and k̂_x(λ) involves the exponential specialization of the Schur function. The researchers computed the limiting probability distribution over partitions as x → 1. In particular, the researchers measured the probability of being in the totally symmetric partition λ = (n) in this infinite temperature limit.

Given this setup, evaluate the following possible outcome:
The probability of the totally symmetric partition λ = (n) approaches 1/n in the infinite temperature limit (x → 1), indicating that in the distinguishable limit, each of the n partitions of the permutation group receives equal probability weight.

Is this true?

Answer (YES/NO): NO